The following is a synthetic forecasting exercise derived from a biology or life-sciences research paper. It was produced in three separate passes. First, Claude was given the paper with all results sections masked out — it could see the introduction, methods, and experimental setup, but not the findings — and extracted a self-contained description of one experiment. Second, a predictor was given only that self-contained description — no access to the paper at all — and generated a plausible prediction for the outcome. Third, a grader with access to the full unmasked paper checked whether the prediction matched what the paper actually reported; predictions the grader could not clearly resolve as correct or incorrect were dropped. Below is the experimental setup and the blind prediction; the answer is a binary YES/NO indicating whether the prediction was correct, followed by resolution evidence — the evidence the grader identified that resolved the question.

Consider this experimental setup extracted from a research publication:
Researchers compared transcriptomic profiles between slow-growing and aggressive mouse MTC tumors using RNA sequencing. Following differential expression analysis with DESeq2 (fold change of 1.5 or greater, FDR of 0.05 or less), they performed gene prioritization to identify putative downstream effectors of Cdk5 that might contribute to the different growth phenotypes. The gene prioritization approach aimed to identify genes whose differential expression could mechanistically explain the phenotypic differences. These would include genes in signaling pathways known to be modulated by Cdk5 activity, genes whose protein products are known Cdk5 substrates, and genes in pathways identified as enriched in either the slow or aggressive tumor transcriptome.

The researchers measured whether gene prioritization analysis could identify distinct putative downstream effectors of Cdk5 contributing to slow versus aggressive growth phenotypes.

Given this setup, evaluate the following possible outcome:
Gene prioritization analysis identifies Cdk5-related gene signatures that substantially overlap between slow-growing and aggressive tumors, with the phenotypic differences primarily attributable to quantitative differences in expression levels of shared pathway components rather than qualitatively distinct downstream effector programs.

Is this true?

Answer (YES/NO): NO